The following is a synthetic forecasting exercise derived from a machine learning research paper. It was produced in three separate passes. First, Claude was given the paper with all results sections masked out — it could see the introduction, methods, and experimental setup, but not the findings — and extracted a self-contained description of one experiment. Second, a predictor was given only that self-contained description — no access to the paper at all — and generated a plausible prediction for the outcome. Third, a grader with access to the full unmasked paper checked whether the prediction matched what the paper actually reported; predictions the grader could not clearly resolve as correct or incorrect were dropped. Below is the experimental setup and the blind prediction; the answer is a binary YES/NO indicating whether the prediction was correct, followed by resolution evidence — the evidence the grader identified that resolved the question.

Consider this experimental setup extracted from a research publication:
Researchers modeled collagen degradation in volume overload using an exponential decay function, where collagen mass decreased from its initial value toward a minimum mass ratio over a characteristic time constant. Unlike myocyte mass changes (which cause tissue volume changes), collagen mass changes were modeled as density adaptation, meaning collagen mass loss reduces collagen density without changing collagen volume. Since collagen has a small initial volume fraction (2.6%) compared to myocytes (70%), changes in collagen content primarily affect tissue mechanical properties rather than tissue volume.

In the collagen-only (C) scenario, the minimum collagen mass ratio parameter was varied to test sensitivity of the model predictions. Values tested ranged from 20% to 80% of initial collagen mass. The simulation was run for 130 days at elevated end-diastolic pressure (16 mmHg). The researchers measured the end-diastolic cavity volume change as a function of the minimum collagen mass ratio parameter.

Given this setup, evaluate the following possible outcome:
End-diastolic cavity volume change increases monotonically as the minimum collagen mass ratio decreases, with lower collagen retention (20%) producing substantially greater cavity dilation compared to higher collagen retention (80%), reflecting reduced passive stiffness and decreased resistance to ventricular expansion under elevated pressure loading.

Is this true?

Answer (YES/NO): YES